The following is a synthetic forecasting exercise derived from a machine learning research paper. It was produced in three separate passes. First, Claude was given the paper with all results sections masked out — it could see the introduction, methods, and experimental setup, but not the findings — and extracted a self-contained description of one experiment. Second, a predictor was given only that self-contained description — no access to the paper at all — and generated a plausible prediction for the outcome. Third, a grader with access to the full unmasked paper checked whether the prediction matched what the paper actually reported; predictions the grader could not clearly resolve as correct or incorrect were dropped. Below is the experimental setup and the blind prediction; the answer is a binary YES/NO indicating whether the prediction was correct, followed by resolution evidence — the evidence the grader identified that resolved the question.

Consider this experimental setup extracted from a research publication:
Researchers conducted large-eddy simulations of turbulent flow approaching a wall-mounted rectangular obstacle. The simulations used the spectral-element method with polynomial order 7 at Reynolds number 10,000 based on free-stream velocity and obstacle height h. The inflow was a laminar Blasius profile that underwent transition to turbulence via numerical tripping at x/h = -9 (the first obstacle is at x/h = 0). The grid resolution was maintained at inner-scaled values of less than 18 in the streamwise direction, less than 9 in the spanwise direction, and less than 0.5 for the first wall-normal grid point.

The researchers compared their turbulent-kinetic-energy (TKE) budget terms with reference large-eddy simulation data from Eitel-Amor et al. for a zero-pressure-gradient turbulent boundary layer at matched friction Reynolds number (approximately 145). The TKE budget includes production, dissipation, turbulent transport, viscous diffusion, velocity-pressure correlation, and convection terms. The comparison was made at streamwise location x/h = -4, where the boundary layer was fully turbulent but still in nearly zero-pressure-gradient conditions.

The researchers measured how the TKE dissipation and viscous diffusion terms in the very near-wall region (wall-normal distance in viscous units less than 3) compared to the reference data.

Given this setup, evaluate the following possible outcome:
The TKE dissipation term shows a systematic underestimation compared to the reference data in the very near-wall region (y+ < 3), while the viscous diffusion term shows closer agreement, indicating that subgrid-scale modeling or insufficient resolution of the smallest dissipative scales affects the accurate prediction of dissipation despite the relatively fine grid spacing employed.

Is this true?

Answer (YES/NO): NO